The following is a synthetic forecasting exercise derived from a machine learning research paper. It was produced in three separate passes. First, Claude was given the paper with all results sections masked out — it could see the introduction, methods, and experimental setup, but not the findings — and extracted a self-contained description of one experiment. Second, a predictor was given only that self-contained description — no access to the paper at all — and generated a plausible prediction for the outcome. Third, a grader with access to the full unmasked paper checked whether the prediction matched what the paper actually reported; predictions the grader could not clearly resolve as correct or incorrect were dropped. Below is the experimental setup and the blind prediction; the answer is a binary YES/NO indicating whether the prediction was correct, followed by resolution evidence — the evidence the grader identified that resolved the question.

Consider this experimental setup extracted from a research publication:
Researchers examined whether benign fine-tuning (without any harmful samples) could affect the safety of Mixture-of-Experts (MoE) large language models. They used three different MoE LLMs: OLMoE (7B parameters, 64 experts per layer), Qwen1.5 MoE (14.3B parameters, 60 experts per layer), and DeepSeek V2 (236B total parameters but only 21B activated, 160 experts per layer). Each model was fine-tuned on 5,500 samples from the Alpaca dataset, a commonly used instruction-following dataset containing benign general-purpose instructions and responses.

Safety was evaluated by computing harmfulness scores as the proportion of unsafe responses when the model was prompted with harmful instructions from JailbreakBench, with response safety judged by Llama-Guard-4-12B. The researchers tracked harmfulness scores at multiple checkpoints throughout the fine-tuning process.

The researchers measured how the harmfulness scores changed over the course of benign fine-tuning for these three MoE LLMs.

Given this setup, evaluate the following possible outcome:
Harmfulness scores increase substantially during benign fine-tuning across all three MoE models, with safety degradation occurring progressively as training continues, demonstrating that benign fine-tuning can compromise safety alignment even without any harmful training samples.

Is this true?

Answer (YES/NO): YES